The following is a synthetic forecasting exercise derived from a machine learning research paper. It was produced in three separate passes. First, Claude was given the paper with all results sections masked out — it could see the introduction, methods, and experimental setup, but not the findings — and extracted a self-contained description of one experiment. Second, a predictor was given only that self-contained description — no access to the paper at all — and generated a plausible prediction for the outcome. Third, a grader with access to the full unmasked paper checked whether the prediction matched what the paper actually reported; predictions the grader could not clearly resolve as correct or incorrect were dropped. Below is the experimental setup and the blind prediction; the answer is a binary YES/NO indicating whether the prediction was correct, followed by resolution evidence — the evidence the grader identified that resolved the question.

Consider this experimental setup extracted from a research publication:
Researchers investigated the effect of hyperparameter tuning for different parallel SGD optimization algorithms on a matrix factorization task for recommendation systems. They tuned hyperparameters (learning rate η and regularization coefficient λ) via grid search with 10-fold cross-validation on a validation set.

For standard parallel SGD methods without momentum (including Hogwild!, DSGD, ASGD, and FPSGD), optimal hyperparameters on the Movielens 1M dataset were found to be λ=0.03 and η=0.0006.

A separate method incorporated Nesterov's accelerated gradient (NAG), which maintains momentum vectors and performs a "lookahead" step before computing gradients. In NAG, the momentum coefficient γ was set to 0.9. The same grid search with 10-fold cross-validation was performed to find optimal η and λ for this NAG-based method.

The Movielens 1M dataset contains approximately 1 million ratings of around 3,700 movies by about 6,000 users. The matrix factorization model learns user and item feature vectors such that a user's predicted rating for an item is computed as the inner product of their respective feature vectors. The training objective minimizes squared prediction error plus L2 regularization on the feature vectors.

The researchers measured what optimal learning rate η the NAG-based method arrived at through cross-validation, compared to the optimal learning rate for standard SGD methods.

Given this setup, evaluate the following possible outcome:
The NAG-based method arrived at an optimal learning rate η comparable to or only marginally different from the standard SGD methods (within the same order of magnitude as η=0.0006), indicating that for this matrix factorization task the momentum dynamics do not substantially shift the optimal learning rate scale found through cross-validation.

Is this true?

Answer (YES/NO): NO